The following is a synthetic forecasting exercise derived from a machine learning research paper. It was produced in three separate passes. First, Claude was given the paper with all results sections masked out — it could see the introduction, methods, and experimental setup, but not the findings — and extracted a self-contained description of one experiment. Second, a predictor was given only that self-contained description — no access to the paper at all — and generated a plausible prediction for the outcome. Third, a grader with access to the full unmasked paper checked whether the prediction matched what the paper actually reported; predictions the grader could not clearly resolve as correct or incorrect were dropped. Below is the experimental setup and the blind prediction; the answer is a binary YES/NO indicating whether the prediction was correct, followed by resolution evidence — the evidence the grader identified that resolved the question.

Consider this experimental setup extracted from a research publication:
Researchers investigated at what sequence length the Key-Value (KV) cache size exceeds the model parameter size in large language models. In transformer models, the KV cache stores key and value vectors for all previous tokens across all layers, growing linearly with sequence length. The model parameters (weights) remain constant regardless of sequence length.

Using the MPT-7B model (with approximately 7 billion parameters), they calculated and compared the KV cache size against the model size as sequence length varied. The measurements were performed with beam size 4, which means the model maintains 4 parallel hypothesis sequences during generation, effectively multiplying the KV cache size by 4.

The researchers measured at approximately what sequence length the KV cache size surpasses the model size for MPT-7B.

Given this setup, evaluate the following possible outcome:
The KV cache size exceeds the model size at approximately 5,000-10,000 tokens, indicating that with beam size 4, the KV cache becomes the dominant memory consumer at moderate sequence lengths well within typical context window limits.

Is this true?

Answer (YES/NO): YES